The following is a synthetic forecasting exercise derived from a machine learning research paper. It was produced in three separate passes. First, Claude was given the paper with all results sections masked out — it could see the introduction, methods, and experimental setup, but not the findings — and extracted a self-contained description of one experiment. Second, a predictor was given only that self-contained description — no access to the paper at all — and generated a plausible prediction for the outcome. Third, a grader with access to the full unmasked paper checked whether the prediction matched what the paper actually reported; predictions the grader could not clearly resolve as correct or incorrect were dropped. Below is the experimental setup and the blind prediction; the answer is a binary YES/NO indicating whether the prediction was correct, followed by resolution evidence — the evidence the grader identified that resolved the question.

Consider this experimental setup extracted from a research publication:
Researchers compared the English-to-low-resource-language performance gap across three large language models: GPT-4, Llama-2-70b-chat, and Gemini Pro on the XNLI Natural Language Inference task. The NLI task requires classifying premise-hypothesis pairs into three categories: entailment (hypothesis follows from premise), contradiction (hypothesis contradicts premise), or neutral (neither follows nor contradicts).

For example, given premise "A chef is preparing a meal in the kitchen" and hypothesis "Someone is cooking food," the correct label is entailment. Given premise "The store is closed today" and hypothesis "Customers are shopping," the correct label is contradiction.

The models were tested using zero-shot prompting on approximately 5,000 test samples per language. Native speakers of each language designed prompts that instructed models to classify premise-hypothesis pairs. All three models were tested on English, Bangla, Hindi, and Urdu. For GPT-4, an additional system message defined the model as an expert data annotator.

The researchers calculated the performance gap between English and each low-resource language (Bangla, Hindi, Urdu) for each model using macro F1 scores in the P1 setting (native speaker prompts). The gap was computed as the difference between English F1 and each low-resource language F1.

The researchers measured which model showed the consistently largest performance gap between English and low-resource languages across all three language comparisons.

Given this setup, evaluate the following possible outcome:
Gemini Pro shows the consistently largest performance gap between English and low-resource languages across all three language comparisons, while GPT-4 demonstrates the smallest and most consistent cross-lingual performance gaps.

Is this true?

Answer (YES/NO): NO